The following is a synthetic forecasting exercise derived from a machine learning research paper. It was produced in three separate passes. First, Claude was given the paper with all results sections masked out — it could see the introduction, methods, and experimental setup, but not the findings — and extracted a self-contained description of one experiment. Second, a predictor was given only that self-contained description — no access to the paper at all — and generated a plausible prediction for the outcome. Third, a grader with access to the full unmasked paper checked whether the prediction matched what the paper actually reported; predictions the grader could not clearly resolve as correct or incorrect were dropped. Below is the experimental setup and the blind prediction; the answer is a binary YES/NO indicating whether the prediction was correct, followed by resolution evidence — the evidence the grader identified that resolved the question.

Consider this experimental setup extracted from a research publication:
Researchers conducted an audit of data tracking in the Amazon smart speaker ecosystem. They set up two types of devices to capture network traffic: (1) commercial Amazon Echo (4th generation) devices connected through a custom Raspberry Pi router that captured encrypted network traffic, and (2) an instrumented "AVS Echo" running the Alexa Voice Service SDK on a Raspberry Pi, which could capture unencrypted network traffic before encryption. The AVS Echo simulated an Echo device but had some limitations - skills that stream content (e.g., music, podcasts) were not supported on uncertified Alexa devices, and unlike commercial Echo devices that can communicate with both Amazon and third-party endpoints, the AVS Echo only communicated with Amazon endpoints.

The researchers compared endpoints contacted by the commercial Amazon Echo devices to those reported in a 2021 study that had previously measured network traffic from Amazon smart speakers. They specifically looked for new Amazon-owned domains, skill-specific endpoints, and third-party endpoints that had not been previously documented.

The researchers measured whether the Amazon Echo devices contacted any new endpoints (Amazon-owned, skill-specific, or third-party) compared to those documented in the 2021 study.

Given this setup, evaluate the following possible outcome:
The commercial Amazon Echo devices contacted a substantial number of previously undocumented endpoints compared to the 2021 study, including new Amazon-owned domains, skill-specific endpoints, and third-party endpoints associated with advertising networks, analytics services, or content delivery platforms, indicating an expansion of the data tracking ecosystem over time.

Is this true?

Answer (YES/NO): NO